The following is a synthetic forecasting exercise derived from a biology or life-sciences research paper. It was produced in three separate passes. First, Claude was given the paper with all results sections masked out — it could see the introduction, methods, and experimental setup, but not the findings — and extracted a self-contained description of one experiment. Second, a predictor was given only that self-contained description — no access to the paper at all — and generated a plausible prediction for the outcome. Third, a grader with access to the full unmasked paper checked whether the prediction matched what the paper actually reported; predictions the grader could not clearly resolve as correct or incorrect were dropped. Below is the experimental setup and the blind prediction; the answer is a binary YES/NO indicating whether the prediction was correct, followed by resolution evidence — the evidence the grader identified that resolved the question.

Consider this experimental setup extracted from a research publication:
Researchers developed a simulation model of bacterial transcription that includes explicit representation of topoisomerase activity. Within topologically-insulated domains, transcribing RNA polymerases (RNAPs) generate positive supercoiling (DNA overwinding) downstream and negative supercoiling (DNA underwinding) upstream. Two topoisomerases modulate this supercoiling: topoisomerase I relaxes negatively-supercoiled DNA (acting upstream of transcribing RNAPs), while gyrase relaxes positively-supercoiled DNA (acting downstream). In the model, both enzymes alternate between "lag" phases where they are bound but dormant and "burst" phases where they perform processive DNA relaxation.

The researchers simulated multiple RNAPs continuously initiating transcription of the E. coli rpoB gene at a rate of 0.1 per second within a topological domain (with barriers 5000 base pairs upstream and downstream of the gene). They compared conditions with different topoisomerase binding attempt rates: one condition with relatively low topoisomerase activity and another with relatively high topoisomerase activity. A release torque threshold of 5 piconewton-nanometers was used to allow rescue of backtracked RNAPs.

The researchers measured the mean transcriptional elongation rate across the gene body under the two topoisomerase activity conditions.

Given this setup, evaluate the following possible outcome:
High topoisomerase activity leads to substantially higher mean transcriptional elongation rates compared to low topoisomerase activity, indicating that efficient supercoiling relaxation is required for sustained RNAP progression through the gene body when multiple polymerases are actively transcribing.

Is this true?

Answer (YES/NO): NO